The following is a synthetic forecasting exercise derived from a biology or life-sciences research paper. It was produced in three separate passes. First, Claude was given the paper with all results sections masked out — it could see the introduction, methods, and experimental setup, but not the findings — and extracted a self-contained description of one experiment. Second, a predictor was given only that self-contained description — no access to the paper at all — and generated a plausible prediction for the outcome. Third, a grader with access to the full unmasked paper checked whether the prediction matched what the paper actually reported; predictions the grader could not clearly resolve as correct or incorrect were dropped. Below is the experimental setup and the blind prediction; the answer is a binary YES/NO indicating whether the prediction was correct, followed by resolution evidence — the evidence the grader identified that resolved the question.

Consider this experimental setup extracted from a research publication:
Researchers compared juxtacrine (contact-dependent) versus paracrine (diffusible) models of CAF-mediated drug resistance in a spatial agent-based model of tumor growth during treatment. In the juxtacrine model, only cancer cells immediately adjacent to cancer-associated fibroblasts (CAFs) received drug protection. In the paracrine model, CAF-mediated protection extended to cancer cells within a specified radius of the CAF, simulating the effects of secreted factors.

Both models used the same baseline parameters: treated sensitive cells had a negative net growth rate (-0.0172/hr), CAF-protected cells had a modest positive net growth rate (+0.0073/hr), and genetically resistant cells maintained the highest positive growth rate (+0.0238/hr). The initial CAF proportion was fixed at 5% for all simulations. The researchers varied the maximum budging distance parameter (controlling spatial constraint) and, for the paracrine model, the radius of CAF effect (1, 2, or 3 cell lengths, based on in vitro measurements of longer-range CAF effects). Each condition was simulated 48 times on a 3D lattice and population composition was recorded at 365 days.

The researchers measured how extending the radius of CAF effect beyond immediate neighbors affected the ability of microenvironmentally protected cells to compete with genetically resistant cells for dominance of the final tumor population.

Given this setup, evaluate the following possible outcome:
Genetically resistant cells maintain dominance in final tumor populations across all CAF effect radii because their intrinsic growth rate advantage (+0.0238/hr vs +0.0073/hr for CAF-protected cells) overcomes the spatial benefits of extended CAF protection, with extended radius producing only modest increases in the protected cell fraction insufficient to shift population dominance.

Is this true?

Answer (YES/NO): NO